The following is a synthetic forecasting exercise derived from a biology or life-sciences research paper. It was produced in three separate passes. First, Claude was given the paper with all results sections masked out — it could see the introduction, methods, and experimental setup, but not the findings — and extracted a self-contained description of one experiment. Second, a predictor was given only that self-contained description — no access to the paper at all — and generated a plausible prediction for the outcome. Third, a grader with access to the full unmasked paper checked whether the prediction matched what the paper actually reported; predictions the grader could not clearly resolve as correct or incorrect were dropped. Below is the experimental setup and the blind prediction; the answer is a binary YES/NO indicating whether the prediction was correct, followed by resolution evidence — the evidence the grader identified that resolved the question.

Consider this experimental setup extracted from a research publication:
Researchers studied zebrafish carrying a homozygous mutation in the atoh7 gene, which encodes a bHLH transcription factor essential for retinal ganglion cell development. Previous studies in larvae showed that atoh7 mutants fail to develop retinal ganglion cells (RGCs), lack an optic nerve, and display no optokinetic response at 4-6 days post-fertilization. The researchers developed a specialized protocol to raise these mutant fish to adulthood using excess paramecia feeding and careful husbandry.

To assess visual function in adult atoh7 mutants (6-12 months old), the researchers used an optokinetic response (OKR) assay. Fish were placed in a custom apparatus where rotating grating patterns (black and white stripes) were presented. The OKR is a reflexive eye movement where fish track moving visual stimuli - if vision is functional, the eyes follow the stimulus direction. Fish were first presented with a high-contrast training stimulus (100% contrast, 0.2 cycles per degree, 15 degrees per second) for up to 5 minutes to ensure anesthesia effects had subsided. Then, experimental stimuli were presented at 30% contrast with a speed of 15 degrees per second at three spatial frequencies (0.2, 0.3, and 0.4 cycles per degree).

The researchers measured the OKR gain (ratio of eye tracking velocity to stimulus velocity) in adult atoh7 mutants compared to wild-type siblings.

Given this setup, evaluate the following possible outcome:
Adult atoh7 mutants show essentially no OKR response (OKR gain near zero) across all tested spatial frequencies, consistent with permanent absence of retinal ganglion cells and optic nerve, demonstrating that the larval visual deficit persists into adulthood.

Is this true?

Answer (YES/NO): YES